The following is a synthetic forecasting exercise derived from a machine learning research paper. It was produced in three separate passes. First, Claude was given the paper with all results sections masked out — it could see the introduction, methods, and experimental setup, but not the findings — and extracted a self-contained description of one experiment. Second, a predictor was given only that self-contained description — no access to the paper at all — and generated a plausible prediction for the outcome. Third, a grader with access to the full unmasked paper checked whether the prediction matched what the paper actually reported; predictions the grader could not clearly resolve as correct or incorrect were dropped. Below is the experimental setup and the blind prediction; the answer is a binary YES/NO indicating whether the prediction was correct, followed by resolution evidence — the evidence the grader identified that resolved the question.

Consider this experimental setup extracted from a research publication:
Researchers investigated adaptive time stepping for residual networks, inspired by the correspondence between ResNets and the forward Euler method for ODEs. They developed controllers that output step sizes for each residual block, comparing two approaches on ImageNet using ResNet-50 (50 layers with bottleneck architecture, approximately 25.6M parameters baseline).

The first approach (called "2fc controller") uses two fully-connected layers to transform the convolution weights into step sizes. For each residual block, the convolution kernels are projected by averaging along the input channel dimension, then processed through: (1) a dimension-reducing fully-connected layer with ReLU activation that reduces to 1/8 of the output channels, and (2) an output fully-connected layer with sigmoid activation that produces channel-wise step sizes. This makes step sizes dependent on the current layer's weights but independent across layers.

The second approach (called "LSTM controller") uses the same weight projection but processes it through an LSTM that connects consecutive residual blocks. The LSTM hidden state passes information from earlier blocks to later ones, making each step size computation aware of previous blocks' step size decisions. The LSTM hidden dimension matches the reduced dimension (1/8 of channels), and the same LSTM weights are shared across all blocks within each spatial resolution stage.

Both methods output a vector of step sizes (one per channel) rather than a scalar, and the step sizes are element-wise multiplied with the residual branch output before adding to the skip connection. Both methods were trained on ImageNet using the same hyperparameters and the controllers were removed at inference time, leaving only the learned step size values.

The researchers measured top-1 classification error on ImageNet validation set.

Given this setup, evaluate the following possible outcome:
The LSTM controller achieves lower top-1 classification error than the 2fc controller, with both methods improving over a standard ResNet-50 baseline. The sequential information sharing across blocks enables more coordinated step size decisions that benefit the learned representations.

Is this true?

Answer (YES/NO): YES